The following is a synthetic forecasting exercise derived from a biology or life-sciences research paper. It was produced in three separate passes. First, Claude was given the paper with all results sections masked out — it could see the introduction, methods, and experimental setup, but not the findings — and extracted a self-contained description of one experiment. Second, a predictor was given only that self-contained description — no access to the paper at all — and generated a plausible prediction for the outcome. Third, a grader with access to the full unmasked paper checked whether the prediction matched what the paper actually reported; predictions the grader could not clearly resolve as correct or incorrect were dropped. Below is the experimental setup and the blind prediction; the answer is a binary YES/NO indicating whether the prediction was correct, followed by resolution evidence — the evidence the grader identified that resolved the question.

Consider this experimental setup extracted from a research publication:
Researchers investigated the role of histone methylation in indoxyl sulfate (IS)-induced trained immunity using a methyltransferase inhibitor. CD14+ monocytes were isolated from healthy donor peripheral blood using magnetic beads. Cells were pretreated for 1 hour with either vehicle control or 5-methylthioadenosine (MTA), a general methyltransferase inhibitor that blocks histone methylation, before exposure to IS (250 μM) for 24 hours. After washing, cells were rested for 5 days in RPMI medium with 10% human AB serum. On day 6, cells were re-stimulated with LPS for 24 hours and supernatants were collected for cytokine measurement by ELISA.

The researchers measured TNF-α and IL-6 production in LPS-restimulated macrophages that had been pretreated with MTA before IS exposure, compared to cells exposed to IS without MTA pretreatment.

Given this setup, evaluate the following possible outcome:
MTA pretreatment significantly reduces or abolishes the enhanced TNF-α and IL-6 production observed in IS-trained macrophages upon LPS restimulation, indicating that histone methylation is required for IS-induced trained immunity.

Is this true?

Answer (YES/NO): YES